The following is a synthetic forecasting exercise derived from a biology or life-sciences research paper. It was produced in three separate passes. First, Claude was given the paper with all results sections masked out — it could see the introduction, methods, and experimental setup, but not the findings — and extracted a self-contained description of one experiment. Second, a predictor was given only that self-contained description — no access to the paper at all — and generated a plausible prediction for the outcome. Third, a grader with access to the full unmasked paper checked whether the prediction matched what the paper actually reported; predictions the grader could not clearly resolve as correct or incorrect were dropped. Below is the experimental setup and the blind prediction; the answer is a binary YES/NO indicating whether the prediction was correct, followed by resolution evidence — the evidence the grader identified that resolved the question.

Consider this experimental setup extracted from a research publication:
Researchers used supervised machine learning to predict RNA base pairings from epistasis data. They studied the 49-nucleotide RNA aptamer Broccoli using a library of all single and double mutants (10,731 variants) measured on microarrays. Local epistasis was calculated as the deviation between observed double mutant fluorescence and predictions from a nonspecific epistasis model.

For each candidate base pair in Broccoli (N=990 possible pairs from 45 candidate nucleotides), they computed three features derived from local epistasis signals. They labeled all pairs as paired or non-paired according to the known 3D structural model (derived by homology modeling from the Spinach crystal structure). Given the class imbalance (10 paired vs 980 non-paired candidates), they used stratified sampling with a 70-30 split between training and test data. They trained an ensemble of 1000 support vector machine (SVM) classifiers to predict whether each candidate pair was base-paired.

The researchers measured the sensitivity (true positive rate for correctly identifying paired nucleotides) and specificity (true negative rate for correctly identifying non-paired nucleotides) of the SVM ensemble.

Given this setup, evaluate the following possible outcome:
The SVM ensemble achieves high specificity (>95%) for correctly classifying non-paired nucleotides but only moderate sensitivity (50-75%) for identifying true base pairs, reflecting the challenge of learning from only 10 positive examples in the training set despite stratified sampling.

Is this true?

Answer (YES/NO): NO